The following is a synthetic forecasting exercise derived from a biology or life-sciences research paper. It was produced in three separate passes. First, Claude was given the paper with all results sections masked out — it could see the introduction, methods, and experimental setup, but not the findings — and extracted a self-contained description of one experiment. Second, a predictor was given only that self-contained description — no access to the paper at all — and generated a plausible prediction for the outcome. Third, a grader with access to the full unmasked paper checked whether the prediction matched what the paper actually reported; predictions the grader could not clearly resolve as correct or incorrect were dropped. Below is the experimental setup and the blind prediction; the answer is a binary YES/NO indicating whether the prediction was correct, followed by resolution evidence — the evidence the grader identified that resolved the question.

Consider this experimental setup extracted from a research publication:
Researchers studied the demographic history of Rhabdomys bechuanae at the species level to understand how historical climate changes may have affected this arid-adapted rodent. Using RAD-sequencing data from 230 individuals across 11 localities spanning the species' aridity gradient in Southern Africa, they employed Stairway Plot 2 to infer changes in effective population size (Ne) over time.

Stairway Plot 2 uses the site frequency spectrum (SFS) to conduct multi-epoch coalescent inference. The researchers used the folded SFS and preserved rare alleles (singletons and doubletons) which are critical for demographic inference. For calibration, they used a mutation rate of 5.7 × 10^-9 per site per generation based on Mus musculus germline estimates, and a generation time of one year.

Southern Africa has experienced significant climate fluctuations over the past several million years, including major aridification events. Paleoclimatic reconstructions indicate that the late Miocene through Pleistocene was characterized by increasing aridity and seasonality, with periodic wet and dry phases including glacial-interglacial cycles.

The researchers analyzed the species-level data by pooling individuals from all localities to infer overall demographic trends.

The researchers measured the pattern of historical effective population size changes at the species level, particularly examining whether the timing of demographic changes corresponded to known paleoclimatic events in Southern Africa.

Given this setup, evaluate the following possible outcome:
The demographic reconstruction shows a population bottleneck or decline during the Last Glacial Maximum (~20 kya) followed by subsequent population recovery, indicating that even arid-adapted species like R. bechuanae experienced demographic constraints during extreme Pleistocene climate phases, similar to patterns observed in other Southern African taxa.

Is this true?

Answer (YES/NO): NO